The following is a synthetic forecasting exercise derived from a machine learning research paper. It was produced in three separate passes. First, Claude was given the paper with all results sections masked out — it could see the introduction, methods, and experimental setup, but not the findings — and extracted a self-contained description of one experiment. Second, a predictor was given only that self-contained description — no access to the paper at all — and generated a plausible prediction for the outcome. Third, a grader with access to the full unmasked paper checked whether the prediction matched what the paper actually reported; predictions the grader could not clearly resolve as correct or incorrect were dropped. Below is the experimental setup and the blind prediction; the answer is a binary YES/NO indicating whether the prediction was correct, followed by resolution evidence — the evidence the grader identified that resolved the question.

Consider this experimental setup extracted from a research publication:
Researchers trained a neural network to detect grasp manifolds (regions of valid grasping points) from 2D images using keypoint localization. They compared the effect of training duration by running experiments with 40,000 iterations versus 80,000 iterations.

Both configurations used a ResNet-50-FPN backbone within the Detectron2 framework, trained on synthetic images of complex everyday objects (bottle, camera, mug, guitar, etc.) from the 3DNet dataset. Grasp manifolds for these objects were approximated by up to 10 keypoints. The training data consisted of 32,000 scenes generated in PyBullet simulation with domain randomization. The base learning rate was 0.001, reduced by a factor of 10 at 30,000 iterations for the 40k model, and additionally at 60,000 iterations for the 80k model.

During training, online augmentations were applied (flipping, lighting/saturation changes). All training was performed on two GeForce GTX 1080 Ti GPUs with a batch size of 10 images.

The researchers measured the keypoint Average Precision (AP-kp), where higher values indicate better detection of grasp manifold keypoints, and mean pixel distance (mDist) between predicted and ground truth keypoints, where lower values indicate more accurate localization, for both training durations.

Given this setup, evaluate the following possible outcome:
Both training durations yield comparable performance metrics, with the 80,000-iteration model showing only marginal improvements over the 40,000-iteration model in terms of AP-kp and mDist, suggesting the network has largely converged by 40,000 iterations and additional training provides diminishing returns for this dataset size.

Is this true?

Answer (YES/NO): NO